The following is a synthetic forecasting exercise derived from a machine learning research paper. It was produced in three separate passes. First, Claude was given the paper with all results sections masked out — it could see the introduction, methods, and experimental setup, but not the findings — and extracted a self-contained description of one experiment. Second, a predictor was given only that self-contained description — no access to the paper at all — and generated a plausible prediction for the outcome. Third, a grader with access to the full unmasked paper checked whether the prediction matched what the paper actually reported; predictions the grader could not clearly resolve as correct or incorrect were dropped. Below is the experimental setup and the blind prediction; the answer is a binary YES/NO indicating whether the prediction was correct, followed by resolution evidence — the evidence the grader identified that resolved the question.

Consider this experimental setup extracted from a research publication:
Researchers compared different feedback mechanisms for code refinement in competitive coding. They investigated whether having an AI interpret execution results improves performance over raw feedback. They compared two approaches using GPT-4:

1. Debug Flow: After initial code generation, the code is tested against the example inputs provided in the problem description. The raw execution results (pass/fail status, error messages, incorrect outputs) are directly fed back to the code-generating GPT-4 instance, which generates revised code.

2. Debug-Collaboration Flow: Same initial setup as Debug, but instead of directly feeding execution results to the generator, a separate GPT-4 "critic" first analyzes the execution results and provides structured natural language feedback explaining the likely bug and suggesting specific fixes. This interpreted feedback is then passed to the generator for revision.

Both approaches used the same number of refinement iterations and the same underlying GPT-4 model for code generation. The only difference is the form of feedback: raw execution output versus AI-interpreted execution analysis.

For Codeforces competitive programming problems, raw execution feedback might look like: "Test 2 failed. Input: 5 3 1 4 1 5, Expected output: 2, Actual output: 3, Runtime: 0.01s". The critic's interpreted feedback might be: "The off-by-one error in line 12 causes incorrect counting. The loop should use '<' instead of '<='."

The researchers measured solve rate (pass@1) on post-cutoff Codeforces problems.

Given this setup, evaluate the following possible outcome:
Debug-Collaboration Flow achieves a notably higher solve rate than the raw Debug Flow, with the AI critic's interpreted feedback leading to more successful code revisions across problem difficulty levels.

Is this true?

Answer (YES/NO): NO